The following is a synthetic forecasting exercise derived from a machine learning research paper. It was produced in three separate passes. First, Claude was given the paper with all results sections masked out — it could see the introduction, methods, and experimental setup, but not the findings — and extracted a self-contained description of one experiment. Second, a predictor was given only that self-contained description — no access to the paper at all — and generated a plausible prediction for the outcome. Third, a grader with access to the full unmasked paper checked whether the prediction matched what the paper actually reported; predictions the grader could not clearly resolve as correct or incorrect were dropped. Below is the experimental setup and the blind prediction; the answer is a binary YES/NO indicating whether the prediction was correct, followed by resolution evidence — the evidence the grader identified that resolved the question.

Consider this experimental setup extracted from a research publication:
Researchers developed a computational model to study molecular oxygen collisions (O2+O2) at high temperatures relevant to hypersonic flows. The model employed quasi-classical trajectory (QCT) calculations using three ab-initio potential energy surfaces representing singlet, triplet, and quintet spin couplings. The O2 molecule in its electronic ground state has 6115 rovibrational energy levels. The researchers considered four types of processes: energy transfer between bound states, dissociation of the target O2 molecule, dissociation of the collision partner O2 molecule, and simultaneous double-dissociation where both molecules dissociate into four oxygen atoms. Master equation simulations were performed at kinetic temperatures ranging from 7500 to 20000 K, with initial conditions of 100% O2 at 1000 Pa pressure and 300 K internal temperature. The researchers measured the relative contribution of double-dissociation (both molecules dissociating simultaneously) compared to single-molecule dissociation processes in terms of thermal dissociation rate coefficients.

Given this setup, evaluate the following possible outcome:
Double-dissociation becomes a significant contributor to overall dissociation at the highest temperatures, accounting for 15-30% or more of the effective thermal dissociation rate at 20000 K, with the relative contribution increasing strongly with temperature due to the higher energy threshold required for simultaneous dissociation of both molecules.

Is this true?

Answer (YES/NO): NO